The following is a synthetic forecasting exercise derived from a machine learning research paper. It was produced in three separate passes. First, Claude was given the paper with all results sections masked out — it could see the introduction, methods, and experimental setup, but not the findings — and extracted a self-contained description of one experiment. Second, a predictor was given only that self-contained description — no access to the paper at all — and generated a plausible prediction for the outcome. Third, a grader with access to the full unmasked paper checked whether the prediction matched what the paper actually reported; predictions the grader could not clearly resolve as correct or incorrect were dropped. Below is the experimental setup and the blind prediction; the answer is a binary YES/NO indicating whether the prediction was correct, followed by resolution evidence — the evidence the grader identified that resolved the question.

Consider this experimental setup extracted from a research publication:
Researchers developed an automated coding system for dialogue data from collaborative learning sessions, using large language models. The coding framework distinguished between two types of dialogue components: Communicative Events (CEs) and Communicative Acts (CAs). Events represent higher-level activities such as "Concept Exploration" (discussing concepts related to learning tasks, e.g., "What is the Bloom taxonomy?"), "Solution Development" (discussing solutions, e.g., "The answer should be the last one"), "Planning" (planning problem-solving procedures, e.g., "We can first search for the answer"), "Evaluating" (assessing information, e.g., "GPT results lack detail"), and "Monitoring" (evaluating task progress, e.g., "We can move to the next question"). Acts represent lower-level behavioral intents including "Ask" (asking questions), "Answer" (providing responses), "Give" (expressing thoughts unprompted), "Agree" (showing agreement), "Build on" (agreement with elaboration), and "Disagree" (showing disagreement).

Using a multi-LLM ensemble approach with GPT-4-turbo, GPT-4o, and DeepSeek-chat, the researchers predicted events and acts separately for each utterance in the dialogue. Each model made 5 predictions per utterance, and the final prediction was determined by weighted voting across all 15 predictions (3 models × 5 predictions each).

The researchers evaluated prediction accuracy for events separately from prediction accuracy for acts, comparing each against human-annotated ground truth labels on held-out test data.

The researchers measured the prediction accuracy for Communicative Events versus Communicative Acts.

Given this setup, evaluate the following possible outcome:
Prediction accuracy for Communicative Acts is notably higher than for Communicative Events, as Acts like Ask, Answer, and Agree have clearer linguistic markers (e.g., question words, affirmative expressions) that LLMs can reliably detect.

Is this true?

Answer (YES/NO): YES